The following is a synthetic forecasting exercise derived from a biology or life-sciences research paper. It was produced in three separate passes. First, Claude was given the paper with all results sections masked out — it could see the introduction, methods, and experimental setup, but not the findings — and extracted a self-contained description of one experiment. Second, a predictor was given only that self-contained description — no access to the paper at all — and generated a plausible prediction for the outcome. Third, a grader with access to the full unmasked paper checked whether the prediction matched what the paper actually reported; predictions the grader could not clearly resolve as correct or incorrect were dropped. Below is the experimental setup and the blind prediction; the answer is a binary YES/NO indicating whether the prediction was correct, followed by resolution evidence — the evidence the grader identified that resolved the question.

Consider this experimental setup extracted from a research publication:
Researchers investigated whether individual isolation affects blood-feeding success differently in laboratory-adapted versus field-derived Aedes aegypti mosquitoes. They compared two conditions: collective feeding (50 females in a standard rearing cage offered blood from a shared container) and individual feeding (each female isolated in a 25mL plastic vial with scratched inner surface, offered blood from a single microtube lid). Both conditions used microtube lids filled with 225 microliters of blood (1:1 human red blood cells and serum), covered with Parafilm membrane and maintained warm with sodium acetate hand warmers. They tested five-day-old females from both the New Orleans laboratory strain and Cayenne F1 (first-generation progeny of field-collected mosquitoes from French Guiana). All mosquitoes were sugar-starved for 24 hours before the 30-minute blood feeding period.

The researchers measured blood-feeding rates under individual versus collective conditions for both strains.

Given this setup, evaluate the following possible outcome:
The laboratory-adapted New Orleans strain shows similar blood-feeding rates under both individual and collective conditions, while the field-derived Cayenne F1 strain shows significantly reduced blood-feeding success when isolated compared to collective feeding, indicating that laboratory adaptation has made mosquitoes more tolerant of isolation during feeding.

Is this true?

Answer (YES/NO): NO